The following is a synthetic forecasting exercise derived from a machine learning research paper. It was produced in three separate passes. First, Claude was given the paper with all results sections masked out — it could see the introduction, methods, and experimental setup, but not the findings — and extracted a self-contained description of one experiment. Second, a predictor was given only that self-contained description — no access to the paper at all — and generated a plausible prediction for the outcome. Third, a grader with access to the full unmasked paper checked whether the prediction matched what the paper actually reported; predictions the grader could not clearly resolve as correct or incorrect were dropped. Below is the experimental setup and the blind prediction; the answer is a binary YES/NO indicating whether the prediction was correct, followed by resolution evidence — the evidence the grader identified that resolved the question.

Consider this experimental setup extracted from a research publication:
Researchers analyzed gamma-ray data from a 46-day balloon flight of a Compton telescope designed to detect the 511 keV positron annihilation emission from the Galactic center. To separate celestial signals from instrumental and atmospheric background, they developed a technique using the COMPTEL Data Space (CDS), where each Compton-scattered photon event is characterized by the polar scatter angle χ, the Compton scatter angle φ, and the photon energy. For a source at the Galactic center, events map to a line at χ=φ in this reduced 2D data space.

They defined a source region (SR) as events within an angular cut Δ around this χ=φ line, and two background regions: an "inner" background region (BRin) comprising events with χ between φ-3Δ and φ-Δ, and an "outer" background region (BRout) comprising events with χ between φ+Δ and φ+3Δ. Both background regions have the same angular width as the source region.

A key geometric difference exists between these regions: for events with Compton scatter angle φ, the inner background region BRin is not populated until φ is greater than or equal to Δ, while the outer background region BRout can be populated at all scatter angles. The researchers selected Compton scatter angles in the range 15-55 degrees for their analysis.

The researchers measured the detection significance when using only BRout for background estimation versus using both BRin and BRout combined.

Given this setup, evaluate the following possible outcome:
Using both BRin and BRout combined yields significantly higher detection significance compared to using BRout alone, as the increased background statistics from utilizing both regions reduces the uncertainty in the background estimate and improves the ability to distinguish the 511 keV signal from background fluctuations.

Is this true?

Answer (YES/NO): NO